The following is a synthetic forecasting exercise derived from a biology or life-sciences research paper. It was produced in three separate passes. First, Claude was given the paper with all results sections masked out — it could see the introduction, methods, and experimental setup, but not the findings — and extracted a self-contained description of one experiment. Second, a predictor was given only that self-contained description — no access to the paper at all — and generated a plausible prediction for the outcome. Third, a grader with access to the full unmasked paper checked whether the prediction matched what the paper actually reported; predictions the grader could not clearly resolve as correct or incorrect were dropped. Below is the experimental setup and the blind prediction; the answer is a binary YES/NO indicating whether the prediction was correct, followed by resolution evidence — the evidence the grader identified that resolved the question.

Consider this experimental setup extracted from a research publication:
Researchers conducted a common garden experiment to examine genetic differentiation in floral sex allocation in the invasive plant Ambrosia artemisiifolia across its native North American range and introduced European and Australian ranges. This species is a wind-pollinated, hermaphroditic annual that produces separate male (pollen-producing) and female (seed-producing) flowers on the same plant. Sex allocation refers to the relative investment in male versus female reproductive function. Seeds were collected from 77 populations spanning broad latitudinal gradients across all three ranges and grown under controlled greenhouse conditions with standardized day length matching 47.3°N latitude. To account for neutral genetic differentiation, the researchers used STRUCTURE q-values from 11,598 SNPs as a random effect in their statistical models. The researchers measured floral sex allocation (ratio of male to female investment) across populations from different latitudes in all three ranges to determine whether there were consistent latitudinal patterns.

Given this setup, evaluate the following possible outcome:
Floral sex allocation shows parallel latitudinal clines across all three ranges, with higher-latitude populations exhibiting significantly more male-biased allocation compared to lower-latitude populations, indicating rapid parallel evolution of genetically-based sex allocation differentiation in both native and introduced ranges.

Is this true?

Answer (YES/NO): NO